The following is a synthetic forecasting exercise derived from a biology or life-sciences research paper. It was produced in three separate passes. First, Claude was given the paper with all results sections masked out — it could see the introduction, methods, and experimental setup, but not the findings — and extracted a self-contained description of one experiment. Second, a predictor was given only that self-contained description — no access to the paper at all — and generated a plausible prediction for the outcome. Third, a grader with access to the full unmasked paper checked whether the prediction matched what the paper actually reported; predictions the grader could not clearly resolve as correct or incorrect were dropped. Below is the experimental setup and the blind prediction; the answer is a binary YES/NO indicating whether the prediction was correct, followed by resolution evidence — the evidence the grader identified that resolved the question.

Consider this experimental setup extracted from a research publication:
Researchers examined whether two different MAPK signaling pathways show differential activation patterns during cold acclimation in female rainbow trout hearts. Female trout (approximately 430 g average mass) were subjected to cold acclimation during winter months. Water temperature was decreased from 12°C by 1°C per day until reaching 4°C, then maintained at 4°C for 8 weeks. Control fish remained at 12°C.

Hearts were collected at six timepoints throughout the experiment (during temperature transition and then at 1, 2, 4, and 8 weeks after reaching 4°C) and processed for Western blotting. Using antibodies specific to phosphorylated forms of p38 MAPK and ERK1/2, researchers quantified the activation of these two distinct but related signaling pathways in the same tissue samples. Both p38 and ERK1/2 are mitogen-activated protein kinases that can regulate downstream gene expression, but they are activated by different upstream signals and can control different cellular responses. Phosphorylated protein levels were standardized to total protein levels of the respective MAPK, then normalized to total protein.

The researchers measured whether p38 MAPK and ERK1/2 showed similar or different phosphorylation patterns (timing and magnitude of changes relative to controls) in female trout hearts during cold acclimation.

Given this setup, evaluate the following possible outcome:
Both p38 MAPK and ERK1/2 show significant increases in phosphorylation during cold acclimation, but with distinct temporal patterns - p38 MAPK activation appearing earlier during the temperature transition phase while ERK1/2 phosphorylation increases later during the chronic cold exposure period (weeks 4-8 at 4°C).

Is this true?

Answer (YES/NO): NO